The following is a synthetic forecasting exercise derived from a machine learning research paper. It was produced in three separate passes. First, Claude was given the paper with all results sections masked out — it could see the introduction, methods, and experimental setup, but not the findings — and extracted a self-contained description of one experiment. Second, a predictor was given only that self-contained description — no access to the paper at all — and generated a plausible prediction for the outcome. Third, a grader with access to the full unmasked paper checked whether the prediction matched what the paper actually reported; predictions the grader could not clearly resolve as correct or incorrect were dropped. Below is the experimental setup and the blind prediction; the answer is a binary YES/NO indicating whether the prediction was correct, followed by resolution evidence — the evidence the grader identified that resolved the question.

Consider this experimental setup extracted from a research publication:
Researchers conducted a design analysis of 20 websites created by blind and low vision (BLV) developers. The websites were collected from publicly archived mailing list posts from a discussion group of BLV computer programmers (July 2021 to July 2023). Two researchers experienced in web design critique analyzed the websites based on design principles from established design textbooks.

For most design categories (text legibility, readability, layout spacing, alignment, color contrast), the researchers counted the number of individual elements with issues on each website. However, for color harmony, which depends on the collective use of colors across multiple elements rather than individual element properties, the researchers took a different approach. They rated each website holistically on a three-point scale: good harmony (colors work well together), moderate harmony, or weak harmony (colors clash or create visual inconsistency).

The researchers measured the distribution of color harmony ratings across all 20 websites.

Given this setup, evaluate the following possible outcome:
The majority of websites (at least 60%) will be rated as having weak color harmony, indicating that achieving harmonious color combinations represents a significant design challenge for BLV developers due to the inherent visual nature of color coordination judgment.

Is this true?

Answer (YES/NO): NO